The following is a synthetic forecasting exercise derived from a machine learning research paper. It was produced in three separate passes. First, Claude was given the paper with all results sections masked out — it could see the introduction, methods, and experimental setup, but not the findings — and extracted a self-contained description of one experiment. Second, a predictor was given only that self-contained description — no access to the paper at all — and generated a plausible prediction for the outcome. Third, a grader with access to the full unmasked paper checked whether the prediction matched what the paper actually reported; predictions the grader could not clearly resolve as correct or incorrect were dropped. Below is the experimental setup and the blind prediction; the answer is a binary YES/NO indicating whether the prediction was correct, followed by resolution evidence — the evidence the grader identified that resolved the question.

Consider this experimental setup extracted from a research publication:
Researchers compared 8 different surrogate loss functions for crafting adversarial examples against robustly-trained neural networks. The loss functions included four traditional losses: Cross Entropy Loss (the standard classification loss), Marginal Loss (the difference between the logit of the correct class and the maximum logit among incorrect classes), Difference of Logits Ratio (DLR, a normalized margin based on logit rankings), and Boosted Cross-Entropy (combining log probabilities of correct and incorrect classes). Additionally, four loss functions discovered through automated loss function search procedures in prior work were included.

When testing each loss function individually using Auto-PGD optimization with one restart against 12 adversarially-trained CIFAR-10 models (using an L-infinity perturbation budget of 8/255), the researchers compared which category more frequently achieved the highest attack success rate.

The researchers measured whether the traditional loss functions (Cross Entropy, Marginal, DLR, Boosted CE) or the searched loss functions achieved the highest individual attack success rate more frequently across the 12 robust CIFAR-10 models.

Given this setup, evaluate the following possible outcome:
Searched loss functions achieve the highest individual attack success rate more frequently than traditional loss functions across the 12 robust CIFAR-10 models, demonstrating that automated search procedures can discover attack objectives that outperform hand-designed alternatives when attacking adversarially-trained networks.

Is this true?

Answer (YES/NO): YES